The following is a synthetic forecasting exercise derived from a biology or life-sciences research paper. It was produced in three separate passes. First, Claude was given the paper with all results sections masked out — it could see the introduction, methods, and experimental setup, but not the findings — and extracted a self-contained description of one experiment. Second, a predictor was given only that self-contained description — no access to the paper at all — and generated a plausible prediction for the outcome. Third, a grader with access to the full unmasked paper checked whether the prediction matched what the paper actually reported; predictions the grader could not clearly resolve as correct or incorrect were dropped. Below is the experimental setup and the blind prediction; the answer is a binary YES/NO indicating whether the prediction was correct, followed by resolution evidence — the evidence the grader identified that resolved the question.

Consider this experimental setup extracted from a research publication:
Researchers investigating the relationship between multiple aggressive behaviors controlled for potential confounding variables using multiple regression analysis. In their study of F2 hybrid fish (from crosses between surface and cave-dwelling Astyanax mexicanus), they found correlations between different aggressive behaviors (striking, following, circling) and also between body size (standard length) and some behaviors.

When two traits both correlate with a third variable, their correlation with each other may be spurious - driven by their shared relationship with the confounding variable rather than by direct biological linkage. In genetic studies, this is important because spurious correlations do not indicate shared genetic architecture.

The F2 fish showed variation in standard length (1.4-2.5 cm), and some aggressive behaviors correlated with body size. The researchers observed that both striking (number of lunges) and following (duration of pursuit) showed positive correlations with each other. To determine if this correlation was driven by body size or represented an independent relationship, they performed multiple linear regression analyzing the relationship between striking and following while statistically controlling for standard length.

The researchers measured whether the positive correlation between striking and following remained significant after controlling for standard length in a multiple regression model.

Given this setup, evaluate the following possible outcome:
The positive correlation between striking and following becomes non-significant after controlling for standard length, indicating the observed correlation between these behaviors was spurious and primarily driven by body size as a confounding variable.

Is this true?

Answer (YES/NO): NO